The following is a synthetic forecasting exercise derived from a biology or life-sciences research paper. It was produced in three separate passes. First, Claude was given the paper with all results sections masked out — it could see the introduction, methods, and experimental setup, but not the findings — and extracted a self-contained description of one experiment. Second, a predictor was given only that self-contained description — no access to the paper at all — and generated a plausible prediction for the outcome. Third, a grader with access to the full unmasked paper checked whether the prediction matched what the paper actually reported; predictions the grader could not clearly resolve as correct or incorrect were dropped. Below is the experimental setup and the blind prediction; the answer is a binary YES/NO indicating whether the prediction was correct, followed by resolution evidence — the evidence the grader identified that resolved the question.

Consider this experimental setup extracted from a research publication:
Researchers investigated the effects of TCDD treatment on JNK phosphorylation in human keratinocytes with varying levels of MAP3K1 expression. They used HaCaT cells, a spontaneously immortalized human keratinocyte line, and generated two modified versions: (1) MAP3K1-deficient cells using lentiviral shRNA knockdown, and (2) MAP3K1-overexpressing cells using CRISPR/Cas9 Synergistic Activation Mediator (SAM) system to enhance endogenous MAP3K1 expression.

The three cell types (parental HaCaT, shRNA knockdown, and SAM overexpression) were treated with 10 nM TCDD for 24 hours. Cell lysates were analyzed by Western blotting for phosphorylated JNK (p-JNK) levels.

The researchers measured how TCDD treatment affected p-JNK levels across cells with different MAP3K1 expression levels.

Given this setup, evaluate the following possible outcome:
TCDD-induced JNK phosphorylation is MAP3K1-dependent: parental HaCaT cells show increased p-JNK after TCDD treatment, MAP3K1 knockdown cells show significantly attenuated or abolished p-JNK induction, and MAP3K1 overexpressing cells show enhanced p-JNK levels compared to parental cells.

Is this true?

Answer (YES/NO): NO